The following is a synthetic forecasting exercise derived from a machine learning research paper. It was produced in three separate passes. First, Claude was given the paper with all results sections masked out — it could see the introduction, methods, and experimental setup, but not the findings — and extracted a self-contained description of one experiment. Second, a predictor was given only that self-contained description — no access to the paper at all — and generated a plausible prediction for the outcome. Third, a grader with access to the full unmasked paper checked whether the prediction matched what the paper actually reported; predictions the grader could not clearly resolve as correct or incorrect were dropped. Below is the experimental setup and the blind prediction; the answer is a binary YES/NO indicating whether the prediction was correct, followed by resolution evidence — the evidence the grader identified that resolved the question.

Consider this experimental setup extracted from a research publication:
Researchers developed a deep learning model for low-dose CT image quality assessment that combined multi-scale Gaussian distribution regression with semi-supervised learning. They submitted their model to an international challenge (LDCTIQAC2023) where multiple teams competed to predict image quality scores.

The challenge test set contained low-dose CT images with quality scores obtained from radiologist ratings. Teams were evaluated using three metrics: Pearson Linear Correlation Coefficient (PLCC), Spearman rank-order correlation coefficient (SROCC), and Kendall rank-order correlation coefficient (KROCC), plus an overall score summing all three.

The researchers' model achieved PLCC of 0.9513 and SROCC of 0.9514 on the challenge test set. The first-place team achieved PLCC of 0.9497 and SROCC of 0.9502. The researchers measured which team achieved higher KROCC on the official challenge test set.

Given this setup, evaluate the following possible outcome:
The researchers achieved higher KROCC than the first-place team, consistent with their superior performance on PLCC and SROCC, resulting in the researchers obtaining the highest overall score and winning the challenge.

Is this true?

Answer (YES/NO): NO